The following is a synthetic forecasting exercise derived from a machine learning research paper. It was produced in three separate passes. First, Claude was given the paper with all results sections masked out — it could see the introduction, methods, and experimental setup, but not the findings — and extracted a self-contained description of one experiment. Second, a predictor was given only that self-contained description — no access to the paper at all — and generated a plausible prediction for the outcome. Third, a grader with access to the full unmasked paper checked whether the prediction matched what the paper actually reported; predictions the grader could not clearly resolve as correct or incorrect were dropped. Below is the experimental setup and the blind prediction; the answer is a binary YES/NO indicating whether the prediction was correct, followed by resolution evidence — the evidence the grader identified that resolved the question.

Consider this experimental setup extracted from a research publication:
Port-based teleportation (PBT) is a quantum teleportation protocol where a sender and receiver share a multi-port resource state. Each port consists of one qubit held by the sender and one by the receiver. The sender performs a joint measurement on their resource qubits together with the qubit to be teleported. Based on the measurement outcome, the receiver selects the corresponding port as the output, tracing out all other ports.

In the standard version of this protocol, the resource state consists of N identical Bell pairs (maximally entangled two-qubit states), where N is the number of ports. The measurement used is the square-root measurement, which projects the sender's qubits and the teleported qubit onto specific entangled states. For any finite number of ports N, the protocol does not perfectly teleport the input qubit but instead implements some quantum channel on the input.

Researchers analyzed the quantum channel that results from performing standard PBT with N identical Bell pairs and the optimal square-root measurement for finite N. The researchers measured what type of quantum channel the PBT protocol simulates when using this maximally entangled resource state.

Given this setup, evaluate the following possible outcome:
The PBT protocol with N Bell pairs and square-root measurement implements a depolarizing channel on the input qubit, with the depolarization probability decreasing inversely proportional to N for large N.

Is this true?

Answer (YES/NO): YES